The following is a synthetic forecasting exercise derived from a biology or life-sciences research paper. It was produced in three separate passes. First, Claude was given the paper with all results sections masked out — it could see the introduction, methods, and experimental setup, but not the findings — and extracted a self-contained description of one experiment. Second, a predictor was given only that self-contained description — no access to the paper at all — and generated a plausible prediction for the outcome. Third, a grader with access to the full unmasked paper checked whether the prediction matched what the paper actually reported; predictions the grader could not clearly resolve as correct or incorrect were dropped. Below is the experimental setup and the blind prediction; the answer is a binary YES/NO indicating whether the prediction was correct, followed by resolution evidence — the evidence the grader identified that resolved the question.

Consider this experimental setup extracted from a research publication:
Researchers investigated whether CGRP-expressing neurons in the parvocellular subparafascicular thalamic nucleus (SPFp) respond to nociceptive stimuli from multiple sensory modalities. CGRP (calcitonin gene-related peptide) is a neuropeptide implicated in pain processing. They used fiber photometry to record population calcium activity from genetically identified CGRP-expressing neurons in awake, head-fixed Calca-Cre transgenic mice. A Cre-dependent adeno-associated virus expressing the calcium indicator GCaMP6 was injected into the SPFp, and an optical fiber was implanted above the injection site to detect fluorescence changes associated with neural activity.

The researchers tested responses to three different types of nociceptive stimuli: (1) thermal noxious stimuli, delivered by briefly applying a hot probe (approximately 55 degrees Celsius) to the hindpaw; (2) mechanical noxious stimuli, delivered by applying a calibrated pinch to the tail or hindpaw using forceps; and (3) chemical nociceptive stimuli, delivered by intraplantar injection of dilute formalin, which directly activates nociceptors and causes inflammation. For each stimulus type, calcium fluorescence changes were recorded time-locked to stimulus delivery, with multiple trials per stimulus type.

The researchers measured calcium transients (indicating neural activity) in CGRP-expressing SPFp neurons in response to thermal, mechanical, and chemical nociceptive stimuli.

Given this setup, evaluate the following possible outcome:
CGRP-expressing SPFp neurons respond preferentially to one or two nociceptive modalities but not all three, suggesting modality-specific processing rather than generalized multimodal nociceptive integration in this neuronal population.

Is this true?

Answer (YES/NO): NO